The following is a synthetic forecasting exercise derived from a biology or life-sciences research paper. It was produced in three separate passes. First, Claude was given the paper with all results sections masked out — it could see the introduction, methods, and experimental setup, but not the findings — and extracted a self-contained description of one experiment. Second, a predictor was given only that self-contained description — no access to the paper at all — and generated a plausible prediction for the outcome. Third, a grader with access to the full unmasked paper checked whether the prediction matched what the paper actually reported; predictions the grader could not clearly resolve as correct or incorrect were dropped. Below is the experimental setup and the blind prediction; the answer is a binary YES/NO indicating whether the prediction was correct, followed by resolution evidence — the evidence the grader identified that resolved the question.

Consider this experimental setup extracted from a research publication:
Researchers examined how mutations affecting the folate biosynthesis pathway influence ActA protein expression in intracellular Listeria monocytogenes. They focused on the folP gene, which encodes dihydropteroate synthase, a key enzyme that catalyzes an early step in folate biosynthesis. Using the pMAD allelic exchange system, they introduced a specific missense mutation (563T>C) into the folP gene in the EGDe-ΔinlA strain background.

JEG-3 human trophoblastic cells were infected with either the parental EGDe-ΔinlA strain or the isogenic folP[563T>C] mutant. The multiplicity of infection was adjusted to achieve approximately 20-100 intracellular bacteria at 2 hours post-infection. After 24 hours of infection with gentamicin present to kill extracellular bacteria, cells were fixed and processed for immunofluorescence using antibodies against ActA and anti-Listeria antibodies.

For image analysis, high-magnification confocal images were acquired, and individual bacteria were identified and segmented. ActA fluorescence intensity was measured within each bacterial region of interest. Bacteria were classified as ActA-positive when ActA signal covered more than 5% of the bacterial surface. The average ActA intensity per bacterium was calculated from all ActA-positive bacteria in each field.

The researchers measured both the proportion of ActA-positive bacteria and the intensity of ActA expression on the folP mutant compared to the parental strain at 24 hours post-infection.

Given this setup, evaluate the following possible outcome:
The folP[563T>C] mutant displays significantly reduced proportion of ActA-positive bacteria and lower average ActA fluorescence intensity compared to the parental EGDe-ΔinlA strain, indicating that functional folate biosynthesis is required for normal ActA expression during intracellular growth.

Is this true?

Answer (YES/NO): NO